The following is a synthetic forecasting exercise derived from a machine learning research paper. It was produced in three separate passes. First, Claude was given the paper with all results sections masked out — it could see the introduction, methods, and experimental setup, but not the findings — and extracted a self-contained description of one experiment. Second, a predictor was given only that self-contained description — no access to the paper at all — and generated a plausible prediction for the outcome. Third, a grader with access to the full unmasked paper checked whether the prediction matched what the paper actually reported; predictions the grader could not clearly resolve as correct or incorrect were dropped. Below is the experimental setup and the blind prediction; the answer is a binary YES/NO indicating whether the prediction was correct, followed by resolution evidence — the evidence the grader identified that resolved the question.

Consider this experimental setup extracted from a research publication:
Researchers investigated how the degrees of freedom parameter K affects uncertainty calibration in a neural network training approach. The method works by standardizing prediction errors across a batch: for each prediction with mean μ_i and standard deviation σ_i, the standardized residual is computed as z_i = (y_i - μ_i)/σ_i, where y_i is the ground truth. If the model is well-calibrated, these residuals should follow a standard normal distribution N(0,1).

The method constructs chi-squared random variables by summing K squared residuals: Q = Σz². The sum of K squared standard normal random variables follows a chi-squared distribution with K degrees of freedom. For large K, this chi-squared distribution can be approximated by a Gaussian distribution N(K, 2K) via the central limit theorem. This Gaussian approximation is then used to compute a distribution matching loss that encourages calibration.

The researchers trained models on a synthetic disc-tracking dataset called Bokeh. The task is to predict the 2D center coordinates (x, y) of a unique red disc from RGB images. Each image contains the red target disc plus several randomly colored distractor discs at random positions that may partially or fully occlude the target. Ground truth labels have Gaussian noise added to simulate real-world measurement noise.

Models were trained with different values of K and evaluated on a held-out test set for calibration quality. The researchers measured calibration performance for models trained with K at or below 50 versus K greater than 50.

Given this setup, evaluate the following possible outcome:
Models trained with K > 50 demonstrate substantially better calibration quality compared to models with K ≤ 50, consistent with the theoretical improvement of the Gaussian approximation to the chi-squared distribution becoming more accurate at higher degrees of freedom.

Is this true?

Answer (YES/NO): YES